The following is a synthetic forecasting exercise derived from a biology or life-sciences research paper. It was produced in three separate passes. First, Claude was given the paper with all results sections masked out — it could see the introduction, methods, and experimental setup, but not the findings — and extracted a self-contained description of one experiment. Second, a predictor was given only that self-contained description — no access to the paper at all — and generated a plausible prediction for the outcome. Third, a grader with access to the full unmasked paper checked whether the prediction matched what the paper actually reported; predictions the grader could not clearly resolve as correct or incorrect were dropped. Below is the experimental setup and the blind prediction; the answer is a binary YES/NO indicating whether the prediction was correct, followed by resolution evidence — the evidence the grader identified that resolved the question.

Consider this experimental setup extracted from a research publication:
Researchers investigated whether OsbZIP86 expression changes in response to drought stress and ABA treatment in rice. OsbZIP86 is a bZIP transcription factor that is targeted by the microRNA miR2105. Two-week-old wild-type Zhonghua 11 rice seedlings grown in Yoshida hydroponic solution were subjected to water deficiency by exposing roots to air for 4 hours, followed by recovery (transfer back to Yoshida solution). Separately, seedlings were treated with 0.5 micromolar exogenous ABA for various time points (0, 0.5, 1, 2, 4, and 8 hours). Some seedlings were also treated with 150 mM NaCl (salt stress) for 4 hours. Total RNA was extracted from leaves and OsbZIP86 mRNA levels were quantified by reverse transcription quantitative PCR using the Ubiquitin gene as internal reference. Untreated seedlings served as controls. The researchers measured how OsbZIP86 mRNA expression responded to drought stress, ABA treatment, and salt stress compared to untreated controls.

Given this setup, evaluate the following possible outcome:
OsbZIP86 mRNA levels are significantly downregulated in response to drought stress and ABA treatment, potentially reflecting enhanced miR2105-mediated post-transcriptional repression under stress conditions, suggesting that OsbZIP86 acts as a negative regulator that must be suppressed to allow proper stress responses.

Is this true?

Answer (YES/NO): NO